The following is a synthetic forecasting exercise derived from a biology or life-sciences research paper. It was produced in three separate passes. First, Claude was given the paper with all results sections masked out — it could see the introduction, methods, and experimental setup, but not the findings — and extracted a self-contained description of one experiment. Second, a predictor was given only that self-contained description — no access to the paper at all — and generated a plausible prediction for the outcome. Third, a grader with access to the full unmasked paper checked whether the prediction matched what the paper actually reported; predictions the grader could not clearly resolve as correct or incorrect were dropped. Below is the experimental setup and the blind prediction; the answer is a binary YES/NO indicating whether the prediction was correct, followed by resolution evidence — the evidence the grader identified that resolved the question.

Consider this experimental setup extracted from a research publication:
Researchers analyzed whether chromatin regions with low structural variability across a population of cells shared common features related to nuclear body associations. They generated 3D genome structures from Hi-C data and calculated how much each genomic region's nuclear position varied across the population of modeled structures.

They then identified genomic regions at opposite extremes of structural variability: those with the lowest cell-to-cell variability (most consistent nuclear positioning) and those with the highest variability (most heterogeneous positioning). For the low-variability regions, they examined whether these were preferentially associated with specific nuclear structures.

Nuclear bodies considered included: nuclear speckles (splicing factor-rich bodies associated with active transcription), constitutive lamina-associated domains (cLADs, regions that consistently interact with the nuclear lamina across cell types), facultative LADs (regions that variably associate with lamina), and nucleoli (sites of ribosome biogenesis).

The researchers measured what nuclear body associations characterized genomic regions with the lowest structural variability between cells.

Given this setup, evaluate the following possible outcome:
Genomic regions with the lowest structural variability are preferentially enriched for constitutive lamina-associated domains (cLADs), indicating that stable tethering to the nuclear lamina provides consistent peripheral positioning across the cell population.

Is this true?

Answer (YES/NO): NO